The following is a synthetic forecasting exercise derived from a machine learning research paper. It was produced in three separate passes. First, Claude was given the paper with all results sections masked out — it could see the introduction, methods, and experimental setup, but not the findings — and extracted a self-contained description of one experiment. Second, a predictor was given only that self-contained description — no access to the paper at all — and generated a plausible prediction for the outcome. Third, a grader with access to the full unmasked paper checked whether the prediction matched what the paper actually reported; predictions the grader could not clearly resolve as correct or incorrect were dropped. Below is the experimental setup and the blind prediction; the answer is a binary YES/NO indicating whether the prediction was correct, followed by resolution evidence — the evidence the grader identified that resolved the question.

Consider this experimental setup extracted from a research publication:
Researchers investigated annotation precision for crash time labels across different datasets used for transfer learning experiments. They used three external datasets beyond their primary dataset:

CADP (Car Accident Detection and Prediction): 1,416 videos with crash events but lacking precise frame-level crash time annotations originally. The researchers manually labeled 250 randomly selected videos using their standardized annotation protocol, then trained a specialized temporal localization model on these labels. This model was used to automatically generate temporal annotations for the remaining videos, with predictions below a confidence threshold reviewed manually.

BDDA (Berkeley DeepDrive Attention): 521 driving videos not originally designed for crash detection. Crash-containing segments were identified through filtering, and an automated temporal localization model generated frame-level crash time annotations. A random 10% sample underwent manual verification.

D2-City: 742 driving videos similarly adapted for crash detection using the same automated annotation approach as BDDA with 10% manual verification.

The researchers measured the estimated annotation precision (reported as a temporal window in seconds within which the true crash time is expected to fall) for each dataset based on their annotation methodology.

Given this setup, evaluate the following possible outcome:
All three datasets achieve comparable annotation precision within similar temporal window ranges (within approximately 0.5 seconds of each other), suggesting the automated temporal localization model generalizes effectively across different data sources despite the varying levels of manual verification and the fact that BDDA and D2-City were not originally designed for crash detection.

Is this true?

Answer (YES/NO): NO